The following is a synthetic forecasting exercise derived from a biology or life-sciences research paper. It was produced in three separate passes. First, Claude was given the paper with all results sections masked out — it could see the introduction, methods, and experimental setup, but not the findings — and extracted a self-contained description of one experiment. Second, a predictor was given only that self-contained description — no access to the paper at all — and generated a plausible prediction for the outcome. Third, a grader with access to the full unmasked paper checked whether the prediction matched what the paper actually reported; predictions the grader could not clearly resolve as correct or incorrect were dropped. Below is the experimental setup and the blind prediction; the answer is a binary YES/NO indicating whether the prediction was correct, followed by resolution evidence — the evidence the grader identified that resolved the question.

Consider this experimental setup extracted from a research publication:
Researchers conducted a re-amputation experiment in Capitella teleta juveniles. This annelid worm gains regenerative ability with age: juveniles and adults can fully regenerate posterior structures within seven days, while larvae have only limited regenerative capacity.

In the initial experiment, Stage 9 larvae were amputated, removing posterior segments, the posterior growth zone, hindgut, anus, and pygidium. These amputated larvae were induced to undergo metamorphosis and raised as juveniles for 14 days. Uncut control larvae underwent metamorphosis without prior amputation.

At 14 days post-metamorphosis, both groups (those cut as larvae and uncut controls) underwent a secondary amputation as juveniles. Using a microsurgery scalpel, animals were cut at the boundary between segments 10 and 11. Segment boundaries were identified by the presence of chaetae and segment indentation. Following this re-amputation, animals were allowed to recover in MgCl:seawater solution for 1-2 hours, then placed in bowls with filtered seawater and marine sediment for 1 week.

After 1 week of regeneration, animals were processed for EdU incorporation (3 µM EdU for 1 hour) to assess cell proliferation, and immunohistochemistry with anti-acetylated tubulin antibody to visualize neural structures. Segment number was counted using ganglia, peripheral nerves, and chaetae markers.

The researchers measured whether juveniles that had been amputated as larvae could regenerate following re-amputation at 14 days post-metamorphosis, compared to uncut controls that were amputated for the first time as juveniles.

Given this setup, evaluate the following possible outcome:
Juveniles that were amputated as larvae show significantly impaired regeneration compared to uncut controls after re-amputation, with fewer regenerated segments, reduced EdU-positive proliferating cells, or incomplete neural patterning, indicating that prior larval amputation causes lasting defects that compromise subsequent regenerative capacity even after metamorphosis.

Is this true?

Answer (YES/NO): NO